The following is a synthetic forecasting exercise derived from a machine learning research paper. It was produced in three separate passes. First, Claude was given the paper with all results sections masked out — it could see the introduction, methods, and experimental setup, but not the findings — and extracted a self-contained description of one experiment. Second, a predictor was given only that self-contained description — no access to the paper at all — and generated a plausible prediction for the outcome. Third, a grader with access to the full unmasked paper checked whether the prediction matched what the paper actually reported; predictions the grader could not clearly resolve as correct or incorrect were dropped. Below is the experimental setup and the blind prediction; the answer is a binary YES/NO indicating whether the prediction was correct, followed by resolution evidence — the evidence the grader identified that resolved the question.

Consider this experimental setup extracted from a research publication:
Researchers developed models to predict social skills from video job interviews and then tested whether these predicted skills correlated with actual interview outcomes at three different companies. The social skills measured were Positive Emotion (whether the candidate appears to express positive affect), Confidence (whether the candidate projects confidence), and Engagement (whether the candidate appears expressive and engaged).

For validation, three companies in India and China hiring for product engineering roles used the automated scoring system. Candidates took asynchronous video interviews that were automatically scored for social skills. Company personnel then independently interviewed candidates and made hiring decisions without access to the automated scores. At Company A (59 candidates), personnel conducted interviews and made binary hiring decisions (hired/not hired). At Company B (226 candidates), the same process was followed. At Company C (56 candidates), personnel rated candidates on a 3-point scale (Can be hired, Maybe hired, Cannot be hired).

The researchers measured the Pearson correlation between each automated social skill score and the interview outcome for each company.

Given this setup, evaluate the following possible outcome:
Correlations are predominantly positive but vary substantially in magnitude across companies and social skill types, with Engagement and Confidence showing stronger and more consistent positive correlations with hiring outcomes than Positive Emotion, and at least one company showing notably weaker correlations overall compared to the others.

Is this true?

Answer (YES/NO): YES